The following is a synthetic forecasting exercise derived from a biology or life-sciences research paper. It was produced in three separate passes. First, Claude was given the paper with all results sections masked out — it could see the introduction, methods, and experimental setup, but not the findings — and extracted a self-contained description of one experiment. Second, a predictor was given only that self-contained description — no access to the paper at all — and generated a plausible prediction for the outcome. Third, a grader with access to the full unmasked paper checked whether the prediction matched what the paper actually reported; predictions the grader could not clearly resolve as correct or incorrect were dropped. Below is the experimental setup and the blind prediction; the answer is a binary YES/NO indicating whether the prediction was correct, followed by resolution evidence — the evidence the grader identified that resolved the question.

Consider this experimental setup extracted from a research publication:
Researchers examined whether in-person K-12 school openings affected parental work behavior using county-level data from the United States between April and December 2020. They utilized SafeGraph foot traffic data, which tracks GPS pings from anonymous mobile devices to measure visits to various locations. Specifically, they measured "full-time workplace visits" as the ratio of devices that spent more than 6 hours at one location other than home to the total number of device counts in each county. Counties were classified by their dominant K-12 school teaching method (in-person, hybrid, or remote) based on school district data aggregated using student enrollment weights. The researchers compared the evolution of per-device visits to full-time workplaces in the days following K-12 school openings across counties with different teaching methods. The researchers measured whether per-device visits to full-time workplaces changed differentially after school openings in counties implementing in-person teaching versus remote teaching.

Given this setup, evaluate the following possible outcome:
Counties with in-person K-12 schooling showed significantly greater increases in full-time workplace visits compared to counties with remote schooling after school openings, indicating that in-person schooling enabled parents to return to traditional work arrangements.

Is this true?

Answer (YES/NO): YES